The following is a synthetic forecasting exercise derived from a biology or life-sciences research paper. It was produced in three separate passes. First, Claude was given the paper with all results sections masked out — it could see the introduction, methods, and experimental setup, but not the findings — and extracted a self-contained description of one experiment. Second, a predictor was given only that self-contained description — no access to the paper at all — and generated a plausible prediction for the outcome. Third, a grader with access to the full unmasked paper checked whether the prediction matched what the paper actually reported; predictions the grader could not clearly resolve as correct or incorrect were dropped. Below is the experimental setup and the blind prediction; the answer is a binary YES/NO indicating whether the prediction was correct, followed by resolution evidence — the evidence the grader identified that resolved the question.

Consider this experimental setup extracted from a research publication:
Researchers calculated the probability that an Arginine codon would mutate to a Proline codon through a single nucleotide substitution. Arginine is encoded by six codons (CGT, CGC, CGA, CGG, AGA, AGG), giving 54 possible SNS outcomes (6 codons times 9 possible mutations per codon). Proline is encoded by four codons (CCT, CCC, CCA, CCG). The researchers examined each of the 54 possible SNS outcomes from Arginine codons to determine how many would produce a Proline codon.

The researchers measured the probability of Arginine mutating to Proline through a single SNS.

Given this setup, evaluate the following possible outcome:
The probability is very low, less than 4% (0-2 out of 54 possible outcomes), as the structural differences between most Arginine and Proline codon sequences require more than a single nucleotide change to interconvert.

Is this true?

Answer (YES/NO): NO